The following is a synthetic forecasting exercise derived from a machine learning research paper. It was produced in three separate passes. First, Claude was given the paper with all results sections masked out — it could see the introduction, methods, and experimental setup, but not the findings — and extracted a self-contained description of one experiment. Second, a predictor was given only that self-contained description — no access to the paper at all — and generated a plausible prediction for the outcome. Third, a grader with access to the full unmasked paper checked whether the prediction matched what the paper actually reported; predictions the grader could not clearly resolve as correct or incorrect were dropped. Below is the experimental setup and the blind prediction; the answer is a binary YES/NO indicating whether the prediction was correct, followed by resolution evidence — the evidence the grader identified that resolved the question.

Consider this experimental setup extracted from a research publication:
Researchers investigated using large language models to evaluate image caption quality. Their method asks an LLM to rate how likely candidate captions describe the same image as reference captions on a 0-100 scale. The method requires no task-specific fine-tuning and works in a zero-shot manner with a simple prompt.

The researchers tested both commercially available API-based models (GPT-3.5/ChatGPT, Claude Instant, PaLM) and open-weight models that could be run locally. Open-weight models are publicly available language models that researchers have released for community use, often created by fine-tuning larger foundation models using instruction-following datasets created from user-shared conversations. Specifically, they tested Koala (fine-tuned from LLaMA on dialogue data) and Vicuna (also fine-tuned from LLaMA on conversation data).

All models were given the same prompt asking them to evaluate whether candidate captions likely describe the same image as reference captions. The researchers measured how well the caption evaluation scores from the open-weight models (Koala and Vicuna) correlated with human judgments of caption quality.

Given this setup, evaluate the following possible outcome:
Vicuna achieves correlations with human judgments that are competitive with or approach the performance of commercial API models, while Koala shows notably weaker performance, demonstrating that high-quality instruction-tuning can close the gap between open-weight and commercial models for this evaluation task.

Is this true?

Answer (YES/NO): NO